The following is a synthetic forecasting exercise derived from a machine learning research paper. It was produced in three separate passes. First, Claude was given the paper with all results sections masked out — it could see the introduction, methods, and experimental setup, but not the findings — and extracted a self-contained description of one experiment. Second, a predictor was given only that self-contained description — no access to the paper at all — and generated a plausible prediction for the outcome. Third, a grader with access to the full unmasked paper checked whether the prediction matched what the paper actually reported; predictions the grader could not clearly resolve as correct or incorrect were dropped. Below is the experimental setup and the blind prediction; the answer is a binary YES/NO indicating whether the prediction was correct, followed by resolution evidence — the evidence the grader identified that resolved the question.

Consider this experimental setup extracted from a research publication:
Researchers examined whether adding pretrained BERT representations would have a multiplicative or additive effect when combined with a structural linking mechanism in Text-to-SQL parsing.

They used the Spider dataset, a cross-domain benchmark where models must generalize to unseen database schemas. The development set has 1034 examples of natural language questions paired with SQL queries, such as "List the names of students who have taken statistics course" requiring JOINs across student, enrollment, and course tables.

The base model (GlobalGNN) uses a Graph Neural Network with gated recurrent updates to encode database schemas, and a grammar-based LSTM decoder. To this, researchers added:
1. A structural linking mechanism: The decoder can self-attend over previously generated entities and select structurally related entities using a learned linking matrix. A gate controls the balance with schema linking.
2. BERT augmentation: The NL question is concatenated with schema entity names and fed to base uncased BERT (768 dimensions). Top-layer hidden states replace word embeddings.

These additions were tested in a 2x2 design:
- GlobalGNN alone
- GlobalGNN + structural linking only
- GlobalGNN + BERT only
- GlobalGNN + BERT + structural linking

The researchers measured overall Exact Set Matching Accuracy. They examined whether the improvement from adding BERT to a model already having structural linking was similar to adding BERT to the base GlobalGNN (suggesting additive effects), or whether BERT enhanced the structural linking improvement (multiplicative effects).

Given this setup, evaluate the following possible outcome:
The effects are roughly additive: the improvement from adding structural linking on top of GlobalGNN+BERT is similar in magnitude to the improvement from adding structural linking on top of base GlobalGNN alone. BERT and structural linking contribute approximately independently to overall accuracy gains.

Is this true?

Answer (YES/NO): YES